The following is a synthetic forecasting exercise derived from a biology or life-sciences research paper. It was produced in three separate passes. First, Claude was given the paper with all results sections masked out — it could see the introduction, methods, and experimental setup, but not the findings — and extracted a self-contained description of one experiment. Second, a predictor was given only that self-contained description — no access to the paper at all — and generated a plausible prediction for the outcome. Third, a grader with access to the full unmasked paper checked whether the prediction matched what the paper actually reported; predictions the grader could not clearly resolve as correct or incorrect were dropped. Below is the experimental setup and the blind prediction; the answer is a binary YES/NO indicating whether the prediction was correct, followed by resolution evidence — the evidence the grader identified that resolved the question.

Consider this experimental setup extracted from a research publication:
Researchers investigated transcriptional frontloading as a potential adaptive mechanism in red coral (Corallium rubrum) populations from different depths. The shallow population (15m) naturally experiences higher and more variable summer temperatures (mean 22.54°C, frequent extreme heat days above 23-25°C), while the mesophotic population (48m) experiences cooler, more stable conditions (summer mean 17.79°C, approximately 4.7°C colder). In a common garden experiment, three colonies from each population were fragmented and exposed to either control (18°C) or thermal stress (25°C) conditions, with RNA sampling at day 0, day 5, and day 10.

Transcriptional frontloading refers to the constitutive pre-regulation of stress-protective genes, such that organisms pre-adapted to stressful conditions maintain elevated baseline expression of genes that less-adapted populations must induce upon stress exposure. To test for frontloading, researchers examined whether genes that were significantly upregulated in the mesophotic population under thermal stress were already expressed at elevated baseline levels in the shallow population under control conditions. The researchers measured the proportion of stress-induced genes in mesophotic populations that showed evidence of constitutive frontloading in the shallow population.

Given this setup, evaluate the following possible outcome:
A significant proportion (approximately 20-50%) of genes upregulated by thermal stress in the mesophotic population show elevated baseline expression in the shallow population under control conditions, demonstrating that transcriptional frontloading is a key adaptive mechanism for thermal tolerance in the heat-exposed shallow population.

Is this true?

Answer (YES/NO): NO